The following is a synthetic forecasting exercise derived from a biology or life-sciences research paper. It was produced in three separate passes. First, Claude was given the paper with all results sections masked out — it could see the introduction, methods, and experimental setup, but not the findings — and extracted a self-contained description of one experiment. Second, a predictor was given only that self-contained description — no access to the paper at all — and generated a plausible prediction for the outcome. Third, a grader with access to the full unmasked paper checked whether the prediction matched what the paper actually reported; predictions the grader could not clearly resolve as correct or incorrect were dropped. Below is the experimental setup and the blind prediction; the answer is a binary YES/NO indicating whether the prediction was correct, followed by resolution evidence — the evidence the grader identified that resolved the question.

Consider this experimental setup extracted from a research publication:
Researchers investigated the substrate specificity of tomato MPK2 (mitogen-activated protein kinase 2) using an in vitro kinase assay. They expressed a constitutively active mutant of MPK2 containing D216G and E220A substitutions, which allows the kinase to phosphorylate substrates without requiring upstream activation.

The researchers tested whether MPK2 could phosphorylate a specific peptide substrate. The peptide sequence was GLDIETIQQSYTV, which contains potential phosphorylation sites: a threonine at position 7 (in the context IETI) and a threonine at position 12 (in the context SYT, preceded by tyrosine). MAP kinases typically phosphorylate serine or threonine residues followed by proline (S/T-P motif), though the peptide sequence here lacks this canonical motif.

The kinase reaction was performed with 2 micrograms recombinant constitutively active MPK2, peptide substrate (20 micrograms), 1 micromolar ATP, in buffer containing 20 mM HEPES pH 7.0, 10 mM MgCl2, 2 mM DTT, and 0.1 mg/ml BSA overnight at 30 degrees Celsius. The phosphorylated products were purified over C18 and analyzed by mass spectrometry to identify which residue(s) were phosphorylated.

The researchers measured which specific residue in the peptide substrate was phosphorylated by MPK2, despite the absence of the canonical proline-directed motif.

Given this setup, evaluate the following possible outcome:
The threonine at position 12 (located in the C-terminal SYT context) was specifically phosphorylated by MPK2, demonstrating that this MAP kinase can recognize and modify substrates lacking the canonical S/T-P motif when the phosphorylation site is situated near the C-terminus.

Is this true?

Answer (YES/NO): YES